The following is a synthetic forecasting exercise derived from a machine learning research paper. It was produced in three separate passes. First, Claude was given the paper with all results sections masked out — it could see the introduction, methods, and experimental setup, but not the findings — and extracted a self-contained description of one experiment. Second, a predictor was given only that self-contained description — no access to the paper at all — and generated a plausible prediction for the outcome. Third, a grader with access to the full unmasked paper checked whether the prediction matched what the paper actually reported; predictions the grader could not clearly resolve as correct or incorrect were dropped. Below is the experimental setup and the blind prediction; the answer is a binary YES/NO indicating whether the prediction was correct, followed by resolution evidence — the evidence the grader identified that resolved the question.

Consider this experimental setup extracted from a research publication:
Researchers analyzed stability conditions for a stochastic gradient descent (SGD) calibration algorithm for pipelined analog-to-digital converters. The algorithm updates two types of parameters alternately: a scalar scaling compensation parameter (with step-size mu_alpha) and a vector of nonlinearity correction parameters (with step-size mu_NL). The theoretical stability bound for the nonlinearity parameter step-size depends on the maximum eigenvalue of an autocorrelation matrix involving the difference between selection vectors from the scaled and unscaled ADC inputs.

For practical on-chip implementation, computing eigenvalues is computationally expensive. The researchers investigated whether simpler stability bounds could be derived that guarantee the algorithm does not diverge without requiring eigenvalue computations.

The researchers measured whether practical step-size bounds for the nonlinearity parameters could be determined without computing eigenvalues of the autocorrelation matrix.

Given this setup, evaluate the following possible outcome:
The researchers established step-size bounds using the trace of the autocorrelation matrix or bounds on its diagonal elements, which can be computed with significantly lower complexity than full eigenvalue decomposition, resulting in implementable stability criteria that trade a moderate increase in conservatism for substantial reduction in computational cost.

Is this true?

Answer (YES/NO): NO